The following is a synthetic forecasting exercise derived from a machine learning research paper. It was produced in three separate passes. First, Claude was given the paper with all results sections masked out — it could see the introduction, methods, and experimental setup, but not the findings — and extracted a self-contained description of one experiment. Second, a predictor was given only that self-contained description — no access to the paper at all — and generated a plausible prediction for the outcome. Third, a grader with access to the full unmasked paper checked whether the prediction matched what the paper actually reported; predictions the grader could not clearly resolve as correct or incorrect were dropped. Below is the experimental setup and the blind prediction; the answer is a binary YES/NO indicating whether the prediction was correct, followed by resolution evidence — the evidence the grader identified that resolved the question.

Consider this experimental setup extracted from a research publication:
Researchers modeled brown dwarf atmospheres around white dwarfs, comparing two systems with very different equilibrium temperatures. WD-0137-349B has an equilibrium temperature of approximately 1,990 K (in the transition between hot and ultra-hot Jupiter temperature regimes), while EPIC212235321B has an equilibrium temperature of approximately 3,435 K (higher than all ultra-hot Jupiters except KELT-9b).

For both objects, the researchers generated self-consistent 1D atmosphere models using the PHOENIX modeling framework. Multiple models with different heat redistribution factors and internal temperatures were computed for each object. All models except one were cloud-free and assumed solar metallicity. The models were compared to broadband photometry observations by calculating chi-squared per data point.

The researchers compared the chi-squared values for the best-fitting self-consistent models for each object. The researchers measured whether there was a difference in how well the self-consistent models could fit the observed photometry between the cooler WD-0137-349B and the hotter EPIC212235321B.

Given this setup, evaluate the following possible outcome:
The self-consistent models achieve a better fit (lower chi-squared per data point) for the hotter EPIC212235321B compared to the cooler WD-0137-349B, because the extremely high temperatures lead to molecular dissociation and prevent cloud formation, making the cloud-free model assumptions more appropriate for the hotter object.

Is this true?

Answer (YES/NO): NO